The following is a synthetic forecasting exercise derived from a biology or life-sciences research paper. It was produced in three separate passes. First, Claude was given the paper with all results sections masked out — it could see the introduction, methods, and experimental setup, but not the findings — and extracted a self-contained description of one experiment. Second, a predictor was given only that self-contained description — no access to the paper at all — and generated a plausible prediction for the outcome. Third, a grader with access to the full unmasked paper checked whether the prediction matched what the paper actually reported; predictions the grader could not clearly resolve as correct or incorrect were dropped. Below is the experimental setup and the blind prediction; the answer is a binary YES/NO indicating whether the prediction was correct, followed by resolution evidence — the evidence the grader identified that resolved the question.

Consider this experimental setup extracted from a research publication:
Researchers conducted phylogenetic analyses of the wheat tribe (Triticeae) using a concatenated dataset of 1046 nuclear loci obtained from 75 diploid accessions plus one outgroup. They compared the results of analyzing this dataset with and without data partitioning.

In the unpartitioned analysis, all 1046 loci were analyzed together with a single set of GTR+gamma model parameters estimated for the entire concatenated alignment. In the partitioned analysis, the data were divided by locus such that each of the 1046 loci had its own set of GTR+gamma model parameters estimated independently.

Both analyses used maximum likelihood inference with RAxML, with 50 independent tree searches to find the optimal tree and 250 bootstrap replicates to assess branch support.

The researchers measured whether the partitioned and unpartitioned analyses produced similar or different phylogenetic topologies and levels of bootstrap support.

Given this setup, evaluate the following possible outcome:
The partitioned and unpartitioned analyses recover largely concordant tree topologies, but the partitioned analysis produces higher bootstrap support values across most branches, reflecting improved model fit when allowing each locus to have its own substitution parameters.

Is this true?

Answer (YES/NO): YES